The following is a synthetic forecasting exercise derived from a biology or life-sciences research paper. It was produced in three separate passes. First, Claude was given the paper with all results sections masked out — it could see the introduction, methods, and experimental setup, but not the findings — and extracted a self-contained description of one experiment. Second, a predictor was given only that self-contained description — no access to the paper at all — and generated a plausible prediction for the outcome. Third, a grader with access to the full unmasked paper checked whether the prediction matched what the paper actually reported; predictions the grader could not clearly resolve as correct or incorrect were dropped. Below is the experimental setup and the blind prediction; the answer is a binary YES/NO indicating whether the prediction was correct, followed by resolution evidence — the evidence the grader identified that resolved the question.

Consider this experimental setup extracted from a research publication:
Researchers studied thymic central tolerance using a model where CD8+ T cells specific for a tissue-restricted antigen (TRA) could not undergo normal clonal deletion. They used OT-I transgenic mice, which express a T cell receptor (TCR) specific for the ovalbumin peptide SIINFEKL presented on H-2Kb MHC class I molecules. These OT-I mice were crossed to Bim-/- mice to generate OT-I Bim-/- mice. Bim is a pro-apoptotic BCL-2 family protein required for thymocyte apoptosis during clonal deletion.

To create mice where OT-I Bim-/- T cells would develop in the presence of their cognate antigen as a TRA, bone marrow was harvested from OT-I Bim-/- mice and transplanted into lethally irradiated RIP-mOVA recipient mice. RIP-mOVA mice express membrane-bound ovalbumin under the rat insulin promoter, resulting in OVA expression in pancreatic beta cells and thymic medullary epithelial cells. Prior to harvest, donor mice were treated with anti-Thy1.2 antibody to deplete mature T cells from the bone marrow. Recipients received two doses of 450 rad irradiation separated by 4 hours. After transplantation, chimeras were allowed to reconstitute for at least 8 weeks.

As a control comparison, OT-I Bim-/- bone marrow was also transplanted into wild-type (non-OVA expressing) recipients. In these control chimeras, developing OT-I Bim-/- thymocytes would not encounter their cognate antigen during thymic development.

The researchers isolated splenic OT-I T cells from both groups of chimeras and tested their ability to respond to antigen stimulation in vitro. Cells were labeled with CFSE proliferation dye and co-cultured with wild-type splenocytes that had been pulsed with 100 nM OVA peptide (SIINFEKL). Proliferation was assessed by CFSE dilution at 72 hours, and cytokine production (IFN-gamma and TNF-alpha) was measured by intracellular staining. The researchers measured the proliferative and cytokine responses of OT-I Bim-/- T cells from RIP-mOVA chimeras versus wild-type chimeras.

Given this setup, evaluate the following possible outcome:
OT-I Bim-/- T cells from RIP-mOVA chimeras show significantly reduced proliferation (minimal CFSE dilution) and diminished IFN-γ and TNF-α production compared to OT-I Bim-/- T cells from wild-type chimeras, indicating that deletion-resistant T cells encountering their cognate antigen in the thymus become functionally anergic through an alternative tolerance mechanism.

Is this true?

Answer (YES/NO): YES